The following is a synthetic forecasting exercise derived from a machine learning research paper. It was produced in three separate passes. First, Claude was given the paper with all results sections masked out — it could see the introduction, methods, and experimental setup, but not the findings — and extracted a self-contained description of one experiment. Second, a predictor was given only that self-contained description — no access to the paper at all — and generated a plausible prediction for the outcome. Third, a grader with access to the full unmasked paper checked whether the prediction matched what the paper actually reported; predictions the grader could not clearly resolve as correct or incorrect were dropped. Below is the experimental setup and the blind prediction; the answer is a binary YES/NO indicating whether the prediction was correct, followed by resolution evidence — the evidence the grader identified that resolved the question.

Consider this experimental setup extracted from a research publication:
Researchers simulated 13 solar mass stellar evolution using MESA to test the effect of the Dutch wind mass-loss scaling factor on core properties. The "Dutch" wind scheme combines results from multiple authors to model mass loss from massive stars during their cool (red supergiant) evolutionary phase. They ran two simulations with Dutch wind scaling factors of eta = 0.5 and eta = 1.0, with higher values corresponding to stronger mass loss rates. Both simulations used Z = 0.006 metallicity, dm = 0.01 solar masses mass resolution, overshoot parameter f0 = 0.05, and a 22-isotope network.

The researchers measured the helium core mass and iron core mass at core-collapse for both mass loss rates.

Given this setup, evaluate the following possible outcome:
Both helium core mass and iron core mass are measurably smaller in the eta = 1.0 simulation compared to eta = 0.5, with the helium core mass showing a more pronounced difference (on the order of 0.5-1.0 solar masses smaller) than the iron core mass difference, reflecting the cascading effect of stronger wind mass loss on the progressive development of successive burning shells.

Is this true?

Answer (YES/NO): NO